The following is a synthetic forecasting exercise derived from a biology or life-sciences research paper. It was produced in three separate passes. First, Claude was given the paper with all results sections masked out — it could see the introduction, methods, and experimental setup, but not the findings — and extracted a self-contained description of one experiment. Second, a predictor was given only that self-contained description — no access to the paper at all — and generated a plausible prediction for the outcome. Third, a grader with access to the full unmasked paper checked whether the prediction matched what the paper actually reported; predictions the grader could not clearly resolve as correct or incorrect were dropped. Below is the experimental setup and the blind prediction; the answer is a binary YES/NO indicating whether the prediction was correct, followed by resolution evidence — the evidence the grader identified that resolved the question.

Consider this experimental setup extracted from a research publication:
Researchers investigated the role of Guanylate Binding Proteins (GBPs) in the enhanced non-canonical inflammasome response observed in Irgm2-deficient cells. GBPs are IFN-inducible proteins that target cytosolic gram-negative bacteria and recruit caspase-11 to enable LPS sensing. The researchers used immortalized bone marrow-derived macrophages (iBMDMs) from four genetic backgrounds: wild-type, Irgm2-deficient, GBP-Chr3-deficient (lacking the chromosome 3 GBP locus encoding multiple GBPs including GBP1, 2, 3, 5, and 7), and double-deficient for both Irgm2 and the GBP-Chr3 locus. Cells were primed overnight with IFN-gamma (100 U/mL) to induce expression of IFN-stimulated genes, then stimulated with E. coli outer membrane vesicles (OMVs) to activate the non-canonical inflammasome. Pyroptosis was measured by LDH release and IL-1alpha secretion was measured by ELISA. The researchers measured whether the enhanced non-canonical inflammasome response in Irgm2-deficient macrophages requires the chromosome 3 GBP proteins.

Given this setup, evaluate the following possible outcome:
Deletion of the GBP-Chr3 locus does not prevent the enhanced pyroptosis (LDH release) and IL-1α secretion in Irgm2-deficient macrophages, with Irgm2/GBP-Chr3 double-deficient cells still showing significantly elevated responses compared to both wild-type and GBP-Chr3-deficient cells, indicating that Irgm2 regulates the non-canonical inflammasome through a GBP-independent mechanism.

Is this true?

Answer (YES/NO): YES